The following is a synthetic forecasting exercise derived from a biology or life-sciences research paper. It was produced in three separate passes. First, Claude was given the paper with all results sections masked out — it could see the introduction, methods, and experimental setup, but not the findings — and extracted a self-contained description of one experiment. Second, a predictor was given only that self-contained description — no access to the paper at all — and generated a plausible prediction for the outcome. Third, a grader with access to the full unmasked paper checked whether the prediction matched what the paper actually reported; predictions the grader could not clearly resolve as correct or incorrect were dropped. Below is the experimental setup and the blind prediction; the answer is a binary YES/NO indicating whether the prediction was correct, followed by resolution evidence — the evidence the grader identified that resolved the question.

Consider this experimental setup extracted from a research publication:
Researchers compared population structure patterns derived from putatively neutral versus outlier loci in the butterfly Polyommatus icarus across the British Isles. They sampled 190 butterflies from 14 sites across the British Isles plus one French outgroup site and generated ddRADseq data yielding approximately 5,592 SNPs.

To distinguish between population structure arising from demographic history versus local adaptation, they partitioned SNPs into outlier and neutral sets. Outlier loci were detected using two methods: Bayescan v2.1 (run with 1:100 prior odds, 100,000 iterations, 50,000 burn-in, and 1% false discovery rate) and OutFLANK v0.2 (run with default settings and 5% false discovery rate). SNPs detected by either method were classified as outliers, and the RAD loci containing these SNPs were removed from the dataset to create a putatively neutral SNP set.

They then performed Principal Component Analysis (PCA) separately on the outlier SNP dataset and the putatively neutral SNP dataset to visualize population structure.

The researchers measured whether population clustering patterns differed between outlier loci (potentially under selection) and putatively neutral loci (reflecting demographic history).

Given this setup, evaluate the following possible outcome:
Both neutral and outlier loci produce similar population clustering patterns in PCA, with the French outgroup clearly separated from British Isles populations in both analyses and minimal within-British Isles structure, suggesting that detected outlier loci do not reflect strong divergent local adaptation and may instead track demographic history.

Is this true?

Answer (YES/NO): NO